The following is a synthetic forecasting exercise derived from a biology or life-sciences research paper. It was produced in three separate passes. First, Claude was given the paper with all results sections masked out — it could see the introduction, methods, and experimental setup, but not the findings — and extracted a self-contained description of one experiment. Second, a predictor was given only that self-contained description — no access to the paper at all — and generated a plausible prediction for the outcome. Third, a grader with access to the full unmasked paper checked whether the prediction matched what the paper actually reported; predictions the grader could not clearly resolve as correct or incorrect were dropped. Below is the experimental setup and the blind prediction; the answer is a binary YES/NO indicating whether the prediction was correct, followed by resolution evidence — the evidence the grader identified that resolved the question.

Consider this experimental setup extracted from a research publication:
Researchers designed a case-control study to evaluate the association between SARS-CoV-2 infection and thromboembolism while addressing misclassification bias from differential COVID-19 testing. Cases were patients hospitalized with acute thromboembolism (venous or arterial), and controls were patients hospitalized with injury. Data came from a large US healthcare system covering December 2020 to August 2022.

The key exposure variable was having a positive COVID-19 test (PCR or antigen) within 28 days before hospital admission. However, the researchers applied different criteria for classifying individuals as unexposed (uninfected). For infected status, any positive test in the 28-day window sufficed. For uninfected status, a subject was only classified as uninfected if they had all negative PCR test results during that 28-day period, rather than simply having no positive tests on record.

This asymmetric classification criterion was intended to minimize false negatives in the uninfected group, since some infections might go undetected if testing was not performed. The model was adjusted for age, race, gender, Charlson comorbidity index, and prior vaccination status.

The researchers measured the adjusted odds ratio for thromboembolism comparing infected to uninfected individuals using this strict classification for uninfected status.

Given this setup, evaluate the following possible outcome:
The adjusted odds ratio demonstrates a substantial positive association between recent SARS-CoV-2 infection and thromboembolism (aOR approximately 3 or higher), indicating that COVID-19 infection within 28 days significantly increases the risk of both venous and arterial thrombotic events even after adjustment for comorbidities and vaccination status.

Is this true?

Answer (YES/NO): NO